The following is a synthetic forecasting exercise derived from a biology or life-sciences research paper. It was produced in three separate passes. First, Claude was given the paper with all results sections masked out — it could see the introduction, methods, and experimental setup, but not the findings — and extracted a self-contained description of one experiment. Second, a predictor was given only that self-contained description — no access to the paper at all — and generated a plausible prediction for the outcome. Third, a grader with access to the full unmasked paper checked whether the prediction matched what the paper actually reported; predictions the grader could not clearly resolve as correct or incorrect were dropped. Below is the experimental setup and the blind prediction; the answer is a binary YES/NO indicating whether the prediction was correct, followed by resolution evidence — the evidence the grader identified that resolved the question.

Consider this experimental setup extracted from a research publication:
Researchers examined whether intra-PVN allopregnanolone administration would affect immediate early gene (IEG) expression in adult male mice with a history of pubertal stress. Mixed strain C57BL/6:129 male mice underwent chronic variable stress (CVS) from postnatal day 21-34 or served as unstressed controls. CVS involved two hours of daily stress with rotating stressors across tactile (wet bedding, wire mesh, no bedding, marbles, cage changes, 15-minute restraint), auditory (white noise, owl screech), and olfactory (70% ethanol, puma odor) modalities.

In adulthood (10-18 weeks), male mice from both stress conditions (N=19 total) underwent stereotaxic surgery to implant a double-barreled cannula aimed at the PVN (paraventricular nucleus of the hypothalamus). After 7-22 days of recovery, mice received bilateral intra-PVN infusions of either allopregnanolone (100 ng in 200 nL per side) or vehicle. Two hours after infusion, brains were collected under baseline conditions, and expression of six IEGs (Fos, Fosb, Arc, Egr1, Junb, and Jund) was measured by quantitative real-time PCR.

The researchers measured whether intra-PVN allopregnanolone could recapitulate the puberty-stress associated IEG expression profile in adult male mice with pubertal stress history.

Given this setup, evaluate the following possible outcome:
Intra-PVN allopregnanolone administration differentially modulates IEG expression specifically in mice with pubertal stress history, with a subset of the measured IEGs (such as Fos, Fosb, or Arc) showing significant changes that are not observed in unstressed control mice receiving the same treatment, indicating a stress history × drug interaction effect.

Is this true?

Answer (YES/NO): NO